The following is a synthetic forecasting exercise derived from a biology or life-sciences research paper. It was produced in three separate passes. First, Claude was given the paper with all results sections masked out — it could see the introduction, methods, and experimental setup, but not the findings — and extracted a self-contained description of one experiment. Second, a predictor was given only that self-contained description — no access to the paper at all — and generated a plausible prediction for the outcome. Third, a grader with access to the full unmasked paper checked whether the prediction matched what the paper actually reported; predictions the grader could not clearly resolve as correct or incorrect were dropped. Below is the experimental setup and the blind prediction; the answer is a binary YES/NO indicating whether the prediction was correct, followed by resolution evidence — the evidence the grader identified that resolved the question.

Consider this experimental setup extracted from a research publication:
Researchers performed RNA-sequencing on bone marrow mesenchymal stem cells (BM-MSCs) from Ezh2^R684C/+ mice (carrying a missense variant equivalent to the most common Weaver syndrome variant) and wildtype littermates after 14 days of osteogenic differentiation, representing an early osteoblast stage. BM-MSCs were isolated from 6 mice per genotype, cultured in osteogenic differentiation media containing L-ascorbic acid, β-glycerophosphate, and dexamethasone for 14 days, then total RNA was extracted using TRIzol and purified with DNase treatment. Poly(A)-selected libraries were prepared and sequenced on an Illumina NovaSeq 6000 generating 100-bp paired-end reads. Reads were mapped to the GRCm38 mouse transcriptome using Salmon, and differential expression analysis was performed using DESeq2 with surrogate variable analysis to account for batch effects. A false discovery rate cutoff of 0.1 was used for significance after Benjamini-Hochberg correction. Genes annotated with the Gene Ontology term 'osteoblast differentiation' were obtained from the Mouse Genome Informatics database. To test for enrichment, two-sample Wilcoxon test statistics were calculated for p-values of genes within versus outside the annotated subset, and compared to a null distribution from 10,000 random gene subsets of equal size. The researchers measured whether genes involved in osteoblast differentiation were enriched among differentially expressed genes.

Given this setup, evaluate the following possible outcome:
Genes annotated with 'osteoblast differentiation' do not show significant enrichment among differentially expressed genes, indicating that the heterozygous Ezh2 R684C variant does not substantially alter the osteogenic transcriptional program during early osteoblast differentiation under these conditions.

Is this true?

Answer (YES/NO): NO